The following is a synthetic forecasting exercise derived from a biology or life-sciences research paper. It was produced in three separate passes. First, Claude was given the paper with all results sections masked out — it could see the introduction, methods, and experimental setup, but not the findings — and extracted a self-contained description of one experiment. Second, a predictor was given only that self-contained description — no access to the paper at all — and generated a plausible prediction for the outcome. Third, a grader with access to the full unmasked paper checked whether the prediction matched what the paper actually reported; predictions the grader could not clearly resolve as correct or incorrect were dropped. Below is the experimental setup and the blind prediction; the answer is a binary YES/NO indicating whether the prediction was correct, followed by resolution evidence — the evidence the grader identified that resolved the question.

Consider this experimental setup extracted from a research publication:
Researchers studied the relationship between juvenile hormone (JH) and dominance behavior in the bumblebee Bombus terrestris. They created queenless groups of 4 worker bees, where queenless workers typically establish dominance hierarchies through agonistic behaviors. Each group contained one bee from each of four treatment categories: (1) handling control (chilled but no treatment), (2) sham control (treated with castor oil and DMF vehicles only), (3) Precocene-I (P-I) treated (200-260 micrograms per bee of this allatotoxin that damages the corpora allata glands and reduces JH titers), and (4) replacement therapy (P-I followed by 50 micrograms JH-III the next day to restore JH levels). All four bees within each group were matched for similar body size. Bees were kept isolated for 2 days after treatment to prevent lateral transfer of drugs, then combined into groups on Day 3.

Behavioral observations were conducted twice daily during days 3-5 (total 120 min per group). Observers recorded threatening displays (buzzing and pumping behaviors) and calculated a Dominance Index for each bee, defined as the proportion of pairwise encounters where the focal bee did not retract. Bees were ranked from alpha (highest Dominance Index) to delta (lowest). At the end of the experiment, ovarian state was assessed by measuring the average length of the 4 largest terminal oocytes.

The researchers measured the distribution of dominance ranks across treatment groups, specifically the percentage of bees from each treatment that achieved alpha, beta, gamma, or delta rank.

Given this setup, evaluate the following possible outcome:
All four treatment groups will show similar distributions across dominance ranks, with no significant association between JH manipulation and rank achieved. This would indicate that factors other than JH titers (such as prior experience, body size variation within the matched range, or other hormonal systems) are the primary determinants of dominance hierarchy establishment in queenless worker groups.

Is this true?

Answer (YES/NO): NO